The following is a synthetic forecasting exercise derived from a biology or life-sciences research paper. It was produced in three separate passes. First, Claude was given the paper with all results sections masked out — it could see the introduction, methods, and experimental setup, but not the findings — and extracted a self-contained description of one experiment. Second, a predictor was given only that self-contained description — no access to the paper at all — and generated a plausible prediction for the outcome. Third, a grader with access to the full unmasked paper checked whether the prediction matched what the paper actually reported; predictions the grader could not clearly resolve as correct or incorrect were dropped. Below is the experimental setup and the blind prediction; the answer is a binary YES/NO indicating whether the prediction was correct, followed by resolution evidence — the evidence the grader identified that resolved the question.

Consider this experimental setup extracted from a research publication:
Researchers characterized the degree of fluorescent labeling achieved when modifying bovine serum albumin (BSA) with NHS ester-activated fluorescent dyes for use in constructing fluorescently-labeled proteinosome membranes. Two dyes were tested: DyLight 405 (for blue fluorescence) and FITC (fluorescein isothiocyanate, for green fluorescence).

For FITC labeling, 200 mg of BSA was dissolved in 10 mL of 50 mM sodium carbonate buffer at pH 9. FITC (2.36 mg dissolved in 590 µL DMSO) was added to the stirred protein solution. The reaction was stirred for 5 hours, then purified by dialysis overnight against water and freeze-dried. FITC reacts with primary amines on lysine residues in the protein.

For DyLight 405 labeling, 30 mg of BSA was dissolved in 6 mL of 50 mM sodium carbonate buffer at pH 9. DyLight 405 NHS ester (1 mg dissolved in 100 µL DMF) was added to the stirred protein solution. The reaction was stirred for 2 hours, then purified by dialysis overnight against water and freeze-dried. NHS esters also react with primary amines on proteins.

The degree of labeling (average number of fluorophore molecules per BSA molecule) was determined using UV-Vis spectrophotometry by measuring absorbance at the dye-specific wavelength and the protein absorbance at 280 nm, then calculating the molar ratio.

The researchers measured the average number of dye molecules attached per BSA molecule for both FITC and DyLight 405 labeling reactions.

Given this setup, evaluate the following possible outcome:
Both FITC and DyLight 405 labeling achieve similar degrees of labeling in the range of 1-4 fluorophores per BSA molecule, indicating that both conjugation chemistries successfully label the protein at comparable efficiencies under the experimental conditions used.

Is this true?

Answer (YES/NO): YES